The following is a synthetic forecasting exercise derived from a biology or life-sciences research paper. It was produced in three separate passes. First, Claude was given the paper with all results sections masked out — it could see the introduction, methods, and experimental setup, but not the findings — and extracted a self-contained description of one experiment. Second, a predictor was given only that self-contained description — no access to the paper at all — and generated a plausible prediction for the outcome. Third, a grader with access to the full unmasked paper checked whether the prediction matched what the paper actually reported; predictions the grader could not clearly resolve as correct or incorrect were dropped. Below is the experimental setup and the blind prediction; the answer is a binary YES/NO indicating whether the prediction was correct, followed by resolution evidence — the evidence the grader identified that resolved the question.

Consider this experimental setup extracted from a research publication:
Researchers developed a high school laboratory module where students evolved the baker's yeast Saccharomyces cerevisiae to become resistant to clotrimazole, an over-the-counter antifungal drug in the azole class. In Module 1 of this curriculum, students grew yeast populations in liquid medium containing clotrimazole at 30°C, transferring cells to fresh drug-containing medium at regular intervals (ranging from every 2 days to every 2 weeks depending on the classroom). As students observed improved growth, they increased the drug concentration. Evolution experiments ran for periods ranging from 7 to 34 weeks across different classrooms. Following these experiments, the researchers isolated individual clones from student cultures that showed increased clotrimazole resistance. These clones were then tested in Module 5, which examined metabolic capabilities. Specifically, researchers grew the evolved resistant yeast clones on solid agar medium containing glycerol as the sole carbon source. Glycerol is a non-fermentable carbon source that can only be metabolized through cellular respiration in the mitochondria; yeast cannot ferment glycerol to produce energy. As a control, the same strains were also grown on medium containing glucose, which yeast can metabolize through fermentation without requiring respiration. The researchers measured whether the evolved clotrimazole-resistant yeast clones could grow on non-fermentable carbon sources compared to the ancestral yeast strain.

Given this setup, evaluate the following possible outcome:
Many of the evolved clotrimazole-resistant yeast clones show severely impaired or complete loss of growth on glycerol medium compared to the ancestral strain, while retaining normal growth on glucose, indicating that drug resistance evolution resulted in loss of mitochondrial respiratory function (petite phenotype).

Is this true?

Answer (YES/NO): YES